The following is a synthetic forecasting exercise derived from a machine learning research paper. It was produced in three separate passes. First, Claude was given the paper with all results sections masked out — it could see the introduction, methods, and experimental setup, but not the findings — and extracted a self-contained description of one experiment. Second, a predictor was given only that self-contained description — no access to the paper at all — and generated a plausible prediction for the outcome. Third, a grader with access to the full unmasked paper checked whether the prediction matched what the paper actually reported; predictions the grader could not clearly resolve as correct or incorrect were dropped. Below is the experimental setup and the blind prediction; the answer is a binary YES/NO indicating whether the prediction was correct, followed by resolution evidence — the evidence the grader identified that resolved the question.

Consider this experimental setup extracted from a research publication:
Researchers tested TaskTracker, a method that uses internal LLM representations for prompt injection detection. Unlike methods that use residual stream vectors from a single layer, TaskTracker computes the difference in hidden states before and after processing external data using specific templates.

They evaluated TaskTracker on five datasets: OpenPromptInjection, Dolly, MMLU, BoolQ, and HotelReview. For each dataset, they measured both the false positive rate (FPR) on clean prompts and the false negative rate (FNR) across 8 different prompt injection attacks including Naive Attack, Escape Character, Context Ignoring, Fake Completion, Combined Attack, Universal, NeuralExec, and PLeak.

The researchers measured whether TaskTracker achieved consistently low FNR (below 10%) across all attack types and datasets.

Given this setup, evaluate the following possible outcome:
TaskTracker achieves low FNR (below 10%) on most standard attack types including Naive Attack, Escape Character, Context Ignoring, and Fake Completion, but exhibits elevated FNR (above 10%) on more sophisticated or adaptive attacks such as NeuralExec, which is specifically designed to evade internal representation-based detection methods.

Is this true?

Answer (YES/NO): NO